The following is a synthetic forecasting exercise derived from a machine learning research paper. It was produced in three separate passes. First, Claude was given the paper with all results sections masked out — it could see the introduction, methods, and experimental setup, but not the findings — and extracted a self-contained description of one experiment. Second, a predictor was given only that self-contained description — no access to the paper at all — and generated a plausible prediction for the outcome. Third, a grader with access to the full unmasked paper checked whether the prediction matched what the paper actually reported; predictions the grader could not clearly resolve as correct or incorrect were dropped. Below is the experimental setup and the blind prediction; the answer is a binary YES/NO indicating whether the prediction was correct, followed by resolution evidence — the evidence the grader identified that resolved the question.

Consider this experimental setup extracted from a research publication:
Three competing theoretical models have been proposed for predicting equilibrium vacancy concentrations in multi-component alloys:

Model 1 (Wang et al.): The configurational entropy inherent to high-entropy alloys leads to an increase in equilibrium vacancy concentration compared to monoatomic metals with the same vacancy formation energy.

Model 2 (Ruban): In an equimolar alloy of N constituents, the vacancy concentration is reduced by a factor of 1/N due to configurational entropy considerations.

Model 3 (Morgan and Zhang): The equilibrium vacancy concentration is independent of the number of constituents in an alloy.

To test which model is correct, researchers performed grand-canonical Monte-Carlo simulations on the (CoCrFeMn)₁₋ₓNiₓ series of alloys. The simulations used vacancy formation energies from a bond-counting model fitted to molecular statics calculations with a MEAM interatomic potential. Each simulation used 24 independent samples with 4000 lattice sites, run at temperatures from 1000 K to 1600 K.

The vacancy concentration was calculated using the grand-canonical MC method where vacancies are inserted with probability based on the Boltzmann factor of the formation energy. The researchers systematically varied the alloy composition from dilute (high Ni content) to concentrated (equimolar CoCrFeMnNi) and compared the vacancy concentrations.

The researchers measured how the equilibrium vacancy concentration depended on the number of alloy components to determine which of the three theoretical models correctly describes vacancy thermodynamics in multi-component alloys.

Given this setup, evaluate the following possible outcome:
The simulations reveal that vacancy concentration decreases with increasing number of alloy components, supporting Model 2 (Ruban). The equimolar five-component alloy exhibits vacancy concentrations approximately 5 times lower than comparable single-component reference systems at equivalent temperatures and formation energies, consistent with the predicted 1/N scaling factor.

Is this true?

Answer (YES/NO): NO